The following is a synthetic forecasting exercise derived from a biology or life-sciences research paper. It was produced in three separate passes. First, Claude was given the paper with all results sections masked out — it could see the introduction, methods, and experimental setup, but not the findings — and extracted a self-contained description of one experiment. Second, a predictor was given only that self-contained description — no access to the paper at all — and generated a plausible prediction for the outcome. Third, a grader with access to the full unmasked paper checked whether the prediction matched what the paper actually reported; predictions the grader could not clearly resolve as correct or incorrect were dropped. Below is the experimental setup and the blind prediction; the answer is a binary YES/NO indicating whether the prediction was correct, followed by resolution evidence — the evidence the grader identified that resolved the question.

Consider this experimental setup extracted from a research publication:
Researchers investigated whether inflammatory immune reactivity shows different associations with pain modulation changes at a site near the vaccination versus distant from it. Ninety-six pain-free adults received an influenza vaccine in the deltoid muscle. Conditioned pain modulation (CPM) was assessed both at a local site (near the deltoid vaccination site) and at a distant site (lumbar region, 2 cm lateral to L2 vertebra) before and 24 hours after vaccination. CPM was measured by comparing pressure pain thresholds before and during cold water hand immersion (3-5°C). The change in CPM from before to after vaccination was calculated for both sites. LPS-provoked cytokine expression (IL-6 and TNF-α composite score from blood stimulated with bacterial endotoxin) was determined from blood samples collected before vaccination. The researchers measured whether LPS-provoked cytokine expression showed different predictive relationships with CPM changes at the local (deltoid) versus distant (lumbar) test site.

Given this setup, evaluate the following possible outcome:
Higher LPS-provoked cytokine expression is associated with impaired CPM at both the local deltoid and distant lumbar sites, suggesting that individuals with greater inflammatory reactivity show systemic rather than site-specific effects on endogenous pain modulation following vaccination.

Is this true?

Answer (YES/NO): NO